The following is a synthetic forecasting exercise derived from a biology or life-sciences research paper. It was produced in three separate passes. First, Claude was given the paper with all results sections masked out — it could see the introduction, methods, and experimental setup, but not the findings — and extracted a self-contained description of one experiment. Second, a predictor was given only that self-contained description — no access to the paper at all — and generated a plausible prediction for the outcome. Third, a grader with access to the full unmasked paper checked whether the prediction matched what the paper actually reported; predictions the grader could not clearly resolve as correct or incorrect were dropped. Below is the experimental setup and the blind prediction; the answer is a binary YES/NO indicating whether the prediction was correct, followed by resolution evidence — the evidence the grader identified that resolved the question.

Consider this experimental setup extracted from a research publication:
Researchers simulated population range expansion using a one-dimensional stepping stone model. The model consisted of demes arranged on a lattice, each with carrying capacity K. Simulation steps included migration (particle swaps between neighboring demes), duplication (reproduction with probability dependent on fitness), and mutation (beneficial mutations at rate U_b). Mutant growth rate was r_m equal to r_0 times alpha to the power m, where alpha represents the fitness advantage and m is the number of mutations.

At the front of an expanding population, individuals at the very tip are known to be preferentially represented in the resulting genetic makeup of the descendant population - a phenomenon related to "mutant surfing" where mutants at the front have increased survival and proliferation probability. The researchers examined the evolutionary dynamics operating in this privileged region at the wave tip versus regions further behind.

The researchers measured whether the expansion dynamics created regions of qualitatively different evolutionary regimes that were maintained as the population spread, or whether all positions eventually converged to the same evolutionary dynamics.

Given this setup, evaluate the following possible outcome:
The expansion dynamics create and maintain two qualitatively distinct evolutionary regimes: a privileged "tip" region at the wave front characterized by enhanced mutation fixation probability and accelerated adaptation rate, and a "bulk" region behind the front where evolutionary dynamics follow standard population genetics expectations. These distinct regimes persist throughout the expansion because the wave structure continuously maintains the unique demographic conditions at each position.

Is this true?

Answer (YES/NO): NO